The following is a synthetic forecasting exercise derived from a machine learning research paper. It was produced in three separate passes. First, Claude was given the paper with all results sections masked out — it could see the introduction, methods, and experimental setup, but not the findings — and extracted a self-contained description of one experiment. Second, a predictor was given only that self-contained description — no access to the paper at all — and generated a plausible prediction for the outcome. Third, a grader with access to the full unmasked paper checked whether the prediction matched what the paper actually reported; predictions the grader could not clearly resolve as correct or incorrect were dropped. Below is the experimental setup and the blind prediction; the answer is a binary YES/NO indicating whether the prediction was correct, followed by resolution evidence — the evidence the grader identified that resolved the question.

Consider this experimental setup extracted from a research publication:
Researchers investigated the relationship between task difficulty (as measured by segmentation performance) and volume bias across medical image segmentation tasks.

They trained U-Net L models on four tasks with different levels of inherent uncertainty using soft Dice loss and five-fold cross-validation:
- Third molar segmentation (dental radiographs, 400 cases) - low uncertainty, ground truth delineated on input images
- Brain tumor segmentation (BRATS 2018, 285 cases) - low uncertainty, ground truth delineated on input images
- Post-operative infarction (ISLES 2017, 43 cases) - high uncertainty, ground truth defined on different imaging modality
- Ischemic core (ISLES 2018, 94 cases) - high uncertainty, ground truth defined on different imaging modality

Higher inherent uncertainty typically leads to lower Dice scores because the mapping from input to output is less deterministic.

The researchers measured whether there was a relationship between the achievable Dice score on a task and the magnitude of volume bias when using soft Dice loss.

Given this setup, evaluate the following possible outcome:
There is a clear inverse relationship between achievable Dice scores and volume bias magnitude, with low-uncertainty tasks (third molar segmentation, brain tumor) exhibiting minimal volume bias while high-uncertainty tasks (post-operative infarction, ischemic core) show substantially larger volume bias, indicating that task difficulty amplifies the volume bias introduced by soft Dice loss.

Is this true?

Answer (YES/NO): YES